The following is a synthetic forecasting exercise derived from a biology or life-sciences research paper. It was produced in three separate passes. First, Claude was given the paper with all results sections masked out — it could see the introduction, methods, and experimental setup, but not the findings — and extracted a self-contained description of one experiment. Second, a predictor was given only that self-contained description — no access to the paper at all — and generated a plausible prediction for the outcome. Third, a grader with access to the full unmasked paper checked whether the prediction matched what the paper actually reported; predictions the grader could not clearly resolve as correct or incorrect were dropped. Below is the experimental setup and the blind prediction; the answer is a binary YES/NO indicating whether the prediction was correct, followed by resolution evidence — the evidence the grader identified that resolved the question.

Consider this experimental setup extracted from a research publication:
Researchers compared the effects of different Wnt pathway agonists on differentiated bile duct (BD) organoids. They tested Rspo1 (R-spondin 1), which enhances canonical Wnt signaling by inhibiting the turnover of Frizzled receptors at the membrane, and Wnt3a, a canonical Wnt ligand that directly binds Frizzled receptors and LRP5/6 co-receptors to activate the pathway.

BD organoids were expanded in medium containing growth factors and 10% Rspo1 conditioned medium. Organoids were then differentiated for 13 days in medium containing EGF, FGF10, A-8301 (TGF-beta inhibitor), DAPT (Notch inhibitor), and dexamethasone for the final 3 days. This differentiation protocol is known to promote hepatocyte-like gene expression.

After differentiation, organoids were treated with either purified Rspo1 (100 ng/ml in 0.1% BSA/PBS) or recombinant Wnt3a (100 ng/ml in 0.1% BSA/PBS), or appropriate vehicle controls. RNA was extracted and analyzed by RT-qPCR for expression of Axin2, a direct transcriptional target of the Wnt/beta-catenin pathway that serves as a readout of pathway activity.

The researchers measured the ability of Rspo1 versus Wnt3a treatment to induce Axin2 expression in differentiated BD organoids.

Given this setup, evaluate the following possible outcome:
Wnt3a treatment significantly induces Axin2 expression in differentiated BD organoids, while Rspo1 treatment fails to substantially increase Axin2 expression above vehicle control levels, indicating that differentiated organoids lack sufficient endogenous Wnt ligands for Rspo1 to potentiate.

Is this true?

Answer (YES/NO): NO